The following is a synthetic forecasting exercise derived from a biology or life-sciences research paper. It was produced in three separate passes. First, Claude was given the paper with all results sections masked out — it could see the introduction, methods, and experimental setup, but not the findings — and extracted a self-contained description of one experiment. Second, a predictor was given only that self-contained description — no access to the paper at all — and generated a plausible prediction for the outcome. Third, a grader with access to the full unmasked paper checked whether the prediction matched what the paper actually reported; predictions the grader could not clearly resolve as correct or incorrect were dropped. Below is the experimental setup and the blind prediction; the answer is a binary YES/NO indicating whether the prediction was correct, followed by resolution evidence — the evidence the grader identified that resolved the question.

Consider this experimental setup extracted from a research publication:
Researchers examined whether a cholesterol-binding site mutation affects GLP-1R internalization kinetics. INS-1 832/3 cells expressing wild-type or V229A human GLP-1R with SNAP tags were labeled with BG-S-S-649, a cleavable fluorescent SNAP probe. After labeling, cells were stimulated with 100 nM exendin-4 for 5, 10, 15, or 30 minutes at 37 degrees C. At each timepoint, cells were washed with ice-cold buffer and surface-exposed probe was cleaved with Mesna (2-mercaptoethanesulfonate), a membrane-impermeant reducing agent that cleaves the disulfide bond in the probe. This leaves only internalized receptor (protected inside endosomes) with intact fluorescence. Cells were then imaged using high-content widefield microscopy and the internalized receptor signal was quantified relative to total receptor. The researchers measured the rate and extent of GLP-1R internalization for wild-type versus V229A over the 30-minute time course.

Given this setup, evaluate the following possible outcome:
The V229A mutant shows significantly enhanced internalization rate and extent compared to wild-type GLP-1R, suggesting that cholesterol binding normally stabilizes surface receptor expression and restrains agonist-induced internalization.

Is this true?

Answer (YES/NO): NO